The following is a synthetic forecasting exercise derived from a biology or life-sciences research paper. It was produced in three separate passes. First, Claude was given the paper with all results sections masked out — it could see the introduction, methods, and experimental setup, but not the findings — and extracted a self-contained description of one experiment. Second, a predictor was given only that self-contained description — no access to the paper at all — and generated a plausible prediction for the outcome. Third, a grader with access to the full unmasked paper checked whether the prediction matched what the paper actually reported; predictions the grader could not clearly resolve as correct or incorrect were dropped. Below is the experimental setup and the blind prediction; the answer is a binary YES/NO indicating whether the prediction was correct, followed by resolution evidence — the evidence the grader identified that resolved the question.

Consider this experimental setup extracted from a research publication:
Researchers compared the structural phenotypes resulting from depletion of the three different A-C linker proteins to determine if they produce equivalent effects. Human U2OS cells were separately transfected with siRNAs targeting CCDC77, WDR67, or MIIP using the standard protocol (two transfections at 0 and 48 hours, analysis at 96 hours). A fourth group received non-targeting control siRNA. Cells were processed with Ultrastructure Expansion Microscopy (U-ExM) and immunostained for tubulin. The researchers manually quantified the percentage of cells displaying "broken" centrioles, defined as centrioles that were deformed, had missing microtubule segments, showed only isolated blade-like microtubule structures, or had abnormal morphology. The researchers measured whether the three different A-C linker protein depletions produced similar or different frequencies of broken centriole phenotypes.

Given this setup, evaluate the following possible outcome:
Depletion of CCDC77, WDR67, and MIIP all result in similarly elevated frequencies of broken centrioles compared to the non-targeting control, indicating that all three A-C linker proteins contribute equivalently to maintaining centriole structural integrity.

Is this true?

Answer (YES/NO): YES